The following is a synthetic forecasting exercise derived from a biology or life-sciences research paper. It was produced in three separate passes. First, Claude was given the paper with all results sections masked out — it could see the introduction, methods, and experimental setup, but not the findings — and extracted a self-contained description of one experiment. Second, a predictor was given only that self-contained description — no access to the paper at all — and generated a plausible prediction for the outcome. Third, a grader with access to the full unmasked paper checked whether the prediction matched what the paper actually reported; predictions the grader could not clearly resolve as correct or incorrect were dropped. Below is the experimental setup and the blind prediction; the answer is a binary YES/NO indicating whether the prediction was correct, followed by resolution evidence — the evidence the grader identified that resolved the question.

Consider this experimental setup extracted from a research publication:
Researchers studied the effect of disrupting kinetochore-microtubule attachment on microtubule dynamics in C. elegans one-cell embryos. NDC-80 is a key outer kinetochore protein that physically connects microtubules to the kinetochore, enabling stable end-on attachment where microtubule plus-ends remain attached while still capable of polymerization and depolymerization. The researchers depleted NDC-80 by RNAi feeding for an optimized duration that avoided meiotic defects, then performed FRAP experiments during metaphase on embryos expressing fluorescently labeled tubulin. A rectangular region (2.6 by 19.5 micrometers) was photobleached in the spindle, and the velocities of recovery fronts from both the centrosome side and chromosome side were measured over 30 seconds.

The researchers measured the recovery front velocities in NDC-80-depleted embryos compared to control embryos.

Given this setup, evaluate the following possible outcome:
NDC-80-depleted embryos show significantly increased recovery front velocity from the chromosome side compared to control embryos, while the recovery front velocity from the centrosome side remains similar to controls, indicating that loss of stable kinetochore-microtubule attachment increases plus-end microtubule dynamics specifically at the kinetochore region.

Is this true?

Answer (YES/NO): NO